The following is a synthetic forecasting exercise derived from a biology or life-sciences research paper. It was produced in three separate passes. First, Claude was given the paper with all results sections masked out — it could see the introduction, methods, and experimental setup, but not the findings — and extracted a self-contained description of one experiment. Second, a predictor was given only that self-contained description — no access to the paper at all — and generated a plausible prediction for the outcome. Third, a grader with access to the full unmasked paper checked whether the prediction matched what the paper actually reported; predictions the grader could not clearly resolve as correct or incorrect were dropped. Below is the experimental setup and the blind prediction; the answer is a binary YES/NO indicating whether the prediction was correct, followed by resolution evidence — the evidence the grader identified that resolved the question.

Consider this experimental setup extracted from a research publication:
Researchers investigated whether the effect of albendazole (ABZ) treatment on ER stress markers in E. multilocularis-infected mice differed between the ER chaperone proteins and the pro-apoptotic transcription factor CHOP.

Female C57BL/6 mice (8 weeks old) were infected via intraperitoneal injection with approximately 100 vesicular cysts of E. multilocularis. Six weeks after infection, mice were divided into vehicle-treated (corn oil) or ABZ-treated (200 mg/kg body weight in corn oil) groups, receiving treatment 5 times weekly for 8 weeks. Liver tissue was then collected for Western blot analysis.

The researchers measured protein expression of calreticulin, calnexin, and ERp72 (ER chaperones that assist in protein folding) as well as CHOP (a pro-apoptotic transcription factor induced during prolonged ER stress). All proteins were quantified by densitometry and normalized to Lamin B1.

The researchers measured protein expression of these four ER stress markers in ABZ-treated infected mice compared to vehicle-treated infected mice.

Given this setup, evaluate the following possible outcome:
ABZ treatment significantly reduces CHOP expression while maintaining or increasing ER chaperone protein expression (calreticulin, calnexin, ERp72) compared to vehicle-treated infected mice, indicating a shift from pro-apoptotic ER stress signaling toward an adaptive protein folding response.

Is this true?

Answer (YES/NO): NO